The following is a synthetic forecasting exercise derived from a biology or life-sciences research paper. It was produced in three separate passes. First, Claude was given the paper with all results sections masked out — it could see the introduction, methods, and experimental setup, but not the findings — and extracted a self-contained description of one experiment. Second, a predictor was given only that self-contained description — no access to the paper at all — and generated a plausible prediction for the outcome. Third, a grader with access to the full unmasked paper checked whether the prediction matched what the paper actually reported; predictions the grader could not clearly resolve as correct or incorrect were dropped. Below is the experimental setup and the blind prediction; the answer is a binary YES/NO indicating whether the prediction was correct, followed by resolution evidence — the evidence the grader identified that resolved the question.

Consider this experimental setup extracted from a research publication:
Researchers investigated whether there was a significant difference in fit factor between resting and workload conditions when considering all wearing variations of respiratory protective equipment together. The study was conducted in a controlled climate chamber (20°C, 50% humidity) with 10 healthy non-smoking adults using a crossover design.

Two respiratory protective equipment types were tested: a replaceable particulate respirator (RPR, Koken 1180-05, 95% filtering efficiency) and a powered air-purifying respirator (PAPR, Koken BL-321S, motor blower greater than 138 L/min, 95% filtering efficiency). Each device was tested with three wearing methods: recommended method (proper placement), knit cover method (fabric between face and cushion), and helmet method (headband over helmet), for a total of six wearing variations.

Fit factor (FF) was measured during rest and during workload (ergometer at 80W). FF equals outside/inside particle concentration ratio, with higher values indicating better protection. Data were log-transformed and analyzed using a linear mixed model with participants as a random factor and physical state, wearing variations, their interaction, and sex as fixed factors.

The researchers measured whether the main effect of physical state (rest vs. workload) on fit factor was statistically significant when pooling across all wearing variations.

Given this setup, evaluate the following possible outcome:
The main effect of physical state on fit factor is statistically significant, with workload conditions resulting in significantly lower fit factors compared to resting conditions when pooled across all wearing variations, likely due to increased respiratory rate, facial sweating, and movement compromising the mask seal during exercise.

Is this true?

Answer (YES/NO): YES